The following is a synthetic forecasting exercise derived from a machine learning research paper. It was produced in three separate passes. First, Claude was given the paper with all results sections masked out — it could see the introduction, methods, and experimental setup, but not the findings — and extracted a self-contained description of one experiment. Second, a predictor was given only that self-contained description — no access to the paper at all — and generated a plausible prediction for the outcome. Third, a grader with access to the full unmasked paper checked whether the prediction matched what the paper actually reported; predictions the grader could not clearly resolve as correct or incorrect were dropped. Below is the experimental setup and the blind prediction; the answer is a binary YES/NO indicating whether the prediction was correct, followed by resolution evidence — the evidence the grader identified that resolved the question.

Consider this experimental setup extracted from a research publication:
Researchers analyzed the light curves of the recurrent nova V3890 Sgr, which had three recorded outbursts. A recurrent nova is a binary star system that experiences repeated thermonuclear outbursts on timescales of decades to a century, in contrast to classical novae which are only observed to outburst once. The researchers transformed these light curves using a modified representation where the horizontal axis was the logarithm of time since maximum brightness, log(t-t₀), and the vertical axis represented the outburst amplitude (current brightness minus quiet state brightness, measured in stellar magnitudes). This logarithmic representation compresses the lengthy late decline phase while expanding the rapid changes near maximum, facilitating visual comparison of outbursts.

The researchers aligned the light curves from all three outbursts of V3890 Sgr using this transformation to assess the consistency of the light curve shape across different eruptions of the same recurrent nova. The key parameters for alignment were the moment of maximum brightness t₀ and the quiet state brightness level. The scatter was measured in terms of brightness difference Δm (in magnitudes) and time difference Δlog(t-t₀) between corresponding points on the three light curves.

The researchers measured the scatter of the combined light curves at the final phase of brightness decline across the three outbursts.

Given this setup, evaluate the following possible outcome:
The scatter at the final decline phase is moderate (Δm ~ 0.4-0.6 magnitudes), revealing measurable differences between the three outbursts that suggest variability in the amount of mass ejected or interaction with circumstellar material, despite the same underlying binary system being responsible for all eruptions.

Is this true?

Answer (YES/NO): NO